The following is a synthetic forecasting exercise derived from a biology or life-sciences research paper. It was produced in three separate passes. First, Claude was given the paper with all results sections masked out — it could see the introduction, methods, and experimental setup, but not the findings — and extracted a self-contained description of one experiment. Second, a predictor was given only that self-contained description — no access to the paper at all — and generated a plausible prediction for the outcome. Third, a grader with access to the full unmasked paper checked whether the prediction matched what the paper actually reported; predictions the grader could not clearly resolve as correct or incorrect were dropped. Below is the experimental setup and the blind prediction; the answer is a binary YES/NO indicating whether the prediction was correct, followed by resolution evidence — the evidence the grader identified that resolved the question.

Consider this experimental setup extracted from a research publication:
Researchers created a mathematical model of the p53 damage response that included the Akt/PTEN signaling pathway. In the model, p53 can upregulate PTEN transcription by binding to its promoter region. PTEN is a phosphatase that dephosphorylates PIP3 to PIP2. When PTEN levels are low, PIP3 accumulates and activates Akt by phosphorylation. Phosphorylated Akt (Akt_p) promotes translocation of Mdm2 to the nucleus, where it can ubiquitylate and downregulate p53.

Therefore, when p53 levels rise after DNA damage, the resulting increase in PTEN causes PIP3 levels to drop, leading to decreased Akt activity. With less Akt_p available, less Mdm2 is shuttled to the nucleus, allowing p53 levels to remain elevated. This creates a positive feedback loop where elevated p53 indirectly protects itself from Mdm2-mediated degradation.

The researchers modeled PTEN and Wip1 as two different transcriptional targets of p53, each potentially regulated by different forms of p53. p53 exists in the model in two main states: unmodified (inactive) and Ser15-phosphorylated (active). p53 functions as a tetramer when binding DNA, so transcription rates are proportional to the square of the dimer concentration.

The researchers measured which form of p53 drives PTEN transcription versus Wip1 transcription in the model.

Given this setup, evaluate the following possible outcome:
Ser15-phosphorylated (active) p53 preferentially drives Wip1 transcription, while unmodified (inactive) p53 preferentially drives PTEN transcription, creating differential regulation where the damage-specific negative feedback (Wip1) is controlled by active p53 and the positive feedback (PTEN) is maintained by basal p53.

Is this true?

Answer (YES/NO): YES